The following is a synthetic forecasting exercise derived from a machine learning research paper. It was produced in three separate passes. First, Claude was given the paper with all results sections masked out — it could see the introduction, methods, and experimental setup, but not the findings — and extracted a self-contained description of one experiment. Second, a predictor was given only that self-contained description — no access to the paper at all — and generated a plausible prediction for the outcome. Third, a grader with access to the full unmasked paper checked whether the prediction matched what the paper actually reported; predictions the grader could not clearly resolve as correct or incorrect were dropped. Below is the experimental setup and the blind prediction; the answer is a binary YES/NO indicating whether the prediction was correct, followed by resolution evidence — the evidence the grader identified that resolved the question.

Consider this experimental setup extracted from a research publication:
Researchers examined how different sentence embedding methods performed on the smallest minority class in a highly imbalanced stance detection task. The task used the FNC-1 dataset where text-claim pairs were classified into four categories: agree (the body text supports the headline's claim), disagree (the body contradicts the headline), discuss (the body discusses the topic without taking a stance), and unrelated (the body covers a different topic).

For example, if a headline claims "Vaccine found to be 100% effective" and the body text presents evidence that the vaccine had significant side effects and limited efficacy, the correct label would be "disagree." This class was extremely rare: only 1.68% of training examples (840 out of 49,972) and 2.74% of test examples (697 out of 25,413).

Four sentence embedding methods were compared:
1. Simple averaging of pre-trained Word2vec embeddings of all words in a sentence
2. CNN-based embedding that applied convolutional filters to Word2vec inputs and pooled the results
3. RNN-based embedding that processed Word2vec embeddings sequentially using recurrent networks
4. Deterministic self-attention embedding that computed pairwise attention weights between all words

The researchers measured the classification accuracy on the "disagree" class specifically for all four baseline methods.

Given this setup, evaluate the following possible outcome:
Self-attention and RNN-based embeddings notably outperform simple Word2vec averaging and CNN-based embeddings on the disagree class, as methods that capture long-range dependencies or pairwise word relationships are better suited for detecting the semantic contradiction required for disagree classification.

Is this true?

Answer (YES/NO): NO